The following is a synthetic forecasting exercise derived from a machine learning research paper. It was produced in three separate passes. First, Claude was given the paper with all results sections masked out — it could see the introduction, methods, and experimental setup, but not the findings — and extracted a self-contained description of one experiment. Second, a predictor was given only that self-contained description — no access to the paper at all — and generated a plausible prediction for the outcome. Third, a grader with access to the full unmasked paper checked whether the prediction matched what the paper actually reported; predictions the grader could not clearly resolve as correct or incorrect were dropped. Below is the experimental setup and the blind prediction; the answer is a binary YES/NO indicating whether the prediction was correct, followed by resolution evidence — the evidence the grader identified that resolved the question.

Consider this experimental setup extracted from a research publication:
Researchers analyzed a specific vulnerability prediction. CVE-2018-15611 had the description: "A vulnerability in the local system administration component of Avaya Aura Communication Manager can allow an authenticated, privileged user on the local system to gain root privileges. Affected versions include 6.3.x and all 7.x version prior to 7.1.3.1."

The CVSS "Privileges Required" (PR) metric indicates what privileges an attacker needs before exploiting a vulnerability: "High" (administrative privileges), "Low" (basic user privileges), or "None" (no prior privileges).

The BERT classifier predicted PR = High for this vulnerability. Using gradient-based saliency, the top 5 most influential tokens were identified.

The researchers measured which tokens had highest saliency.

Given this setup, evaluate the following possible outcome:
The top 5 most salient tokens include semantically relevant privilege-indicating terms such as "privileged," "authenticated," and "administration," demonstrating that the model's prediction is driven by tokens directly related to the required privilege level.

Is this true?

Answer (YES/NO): NO